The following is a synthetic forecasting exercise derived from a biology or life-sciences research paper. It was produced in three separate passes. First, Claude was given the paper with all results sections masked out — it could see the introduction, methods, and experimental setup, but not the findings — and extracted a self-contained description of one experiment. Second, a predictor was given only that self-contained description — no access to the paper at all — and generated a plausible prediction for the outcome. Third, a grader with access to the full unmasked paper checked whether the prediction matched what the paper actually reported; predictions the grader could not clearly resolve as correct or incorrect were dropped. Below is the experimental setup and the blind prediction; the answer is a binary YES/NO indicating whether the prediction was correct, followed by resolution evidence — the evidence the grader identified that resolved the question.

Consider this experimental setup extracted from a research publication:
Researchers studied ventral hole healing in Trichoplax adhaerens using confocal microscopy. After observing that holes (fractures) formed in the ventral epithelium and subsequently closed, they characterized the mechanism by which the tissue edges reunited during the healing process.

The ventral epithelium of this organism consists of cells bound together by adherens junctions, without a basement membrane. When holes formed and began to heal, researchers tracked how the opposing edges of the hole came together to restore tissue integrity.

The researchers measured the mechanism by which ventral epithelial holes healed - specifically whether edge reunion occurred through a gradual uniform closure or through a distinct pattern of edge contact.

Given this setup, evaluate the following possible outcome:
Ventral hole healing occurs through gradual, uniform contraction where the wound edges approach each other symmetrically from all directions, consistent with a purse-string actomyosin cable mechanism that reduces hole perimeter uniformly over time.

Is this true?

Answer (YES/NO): NO